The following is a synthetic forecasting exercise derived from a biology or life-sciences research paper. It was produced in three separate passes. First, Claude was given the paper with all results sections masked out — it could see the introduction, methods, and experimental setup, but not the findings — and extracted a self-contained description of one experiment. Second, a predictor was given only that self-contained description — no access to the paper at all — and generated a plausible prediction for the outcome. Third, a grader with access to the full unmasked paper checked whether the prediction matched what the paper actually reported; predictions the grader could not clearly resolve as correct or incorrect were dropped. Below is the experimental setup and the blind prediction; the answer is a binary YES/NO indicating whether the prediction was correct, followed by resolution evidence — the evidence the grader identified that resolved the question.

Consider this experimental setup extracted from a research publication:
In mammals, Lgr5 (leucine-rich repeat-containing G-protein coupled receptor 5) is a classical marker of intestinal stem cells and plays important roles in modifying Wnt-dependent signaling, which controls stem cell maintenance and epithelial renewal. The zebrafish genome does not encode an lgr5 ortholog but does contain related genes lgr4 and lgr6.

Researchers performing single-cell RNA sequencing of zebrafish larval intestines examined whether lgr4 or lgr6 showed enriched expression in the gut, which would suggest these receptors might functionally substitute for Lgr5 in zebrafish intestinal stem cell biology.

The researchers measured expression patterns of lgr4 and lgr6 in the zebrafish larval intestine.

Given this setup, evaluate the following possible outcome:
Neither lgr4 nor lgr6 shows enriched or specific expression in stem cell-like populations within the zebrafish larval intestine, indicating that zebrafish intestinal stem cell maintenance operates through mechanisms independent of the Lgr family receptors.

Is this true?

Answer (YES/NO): YES